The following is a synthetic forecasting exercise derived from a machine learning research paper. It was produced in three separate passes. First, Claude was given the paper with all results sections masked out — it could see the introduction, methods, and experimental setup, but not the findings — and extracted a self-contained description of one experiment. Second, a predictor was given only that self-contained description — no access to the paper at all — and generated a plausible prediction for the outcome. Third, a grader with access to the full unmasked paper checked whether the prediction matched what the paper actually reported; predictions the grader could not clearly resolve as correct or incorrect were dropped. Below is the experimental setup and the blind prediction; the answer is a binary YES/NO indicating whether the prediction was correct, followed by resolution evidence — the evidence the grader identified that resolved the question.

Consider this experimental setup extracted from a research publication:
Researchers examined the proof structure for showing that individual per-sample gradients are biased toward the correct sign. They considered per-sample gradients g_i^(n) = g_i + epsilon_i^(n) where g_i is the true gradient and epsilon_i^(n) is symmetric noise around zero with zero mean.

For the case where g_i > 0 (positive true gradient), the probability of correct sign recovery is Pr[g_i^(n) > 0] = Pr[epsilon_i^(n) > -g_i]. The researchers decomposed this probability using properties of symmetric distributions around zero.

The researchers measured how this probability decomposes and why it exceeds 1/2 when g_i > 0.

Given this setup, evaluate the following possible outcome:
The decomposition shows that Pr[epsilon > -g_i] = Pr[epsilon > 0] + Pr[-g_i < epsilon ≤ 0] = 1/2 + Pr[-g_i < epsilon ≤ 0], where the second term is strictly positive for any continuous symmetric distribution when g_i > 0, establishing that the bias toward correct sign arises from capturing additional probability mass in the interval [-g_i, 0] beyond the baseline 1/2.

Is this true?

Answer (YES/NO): YES